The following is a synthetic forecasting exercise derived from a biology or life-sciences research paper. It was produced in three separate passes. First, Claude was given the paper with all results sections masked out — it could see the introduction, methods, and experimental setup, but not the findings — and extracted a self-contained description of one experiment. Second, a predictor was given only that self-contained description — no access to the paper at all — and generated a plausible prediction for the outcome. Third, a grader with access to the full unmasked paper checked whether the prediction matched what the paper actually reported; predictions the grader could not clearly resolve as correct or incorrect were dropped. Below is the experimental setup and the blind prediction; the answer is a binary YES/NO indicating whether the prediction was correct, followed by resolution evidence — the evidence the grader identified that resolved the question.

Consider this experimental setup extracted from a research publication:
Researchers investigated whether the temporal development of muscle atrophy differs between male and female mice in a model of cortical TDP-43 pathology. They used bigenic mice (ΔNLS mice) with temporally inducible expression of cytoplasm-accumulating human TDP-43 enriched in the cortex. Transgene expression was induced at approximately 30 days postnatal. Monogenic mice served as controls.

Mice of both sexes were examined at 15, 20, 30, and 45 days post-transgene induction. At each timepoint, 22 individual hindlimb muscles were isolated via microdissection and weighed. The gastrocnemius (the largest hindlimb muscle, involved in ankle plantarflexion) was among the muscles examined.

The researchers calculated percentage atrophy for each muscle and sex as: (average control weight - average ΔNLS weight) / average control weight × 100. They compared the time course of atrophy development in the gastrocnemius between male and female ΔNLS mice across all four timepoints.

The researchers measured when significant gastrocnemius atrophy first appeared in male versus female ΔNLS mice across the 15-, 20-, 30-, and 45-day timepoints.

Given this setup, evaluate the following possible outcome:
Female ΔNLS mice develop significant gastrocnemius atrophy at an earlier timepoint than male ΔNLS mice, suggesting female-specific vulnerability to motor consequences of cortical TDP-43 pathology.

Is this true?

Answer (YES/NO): NO